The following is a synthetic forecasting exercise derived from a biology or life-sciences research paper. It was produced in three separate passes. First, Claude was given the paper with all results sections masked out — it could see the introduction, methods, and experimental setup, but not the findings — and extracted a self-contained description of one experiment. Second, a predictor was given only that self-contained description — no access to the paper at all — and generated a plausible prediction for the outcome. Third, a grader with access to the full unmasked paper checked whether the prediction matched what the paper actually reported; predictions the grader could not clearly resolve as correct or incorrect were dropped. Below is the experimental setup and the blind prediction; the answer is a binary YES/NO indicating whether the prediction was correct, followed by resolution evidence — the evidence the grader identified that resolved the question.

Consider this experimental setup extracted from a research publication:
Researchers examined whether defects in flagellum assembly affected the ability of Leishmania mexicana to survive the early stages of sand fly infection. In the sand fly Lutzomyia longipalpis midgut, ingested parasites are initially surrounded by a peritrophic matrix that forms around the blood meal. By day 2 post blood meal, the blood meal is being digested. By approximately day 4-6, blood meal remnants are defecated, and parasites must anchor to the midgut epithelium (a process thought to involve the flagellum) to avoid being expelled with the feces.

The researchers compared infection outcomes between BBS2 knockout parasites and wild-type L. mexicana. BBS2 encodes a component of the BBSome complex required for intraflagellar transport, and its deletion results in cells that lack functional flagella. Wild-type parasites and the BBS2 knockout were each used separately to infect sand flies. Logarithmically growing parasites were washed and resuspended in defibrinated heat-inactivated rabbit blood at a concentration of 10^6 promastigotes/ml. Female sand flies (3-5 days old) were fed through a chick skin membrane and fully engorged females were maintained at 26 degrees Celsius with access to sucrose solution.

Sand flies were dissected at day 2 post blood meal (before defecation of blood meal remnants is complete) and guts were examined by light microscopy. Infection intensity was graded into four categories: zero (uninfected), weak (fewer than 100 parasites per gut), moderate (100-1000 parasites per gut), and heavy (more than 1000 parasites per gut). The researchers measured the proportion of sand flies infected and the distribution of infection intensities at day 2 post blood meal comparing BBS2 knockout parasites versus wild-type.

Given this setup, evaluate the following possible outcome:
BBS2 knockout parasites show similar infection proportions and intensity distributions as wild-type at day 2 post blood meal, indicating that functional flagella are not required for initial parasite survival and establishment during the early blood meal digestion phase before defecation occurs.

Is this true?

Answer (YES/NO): YES